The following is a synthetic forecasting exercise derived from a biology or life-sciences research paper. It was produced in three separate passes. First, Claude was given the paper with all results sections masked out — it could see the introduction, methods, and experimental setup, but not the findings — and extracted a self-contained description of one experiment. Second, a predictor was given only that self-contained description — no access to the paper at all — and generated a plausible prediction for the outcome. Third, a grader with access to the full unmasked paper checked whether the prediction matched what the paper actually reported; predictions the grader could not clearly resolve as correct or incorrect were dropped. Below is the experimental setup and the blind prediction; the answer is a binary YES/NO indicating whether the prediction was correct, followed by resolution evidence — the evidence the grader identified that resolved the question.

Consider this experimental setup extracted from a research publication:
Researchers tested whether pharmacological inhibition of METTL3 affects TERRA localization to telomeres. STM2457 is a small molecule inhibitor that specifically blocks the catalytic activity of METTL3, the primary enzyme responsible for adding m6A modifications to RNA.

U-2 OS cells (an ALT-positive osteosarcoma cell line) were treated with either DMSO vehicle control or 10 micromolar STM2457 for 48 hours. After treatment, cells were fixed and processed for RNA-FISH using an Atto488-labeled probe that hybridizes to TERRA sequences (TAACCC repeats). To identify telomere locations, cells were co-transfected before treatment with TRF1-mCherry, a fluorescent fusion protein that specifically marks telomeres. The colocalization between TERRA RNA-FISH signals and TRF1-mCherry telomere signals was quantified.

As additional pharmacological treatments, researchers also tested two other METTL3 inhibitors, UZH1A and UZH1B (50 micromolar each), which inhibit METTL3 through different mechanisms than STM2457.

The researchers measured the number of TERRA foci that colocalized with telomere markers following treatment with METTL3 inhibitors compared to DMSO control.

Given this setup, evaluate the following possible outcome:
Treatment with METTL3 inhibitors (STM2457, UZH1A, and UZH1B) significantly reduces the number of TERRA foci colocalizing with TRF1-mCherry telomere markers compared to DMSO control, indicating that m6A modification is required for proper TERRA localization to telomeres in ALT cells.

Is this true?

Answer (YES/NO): NO